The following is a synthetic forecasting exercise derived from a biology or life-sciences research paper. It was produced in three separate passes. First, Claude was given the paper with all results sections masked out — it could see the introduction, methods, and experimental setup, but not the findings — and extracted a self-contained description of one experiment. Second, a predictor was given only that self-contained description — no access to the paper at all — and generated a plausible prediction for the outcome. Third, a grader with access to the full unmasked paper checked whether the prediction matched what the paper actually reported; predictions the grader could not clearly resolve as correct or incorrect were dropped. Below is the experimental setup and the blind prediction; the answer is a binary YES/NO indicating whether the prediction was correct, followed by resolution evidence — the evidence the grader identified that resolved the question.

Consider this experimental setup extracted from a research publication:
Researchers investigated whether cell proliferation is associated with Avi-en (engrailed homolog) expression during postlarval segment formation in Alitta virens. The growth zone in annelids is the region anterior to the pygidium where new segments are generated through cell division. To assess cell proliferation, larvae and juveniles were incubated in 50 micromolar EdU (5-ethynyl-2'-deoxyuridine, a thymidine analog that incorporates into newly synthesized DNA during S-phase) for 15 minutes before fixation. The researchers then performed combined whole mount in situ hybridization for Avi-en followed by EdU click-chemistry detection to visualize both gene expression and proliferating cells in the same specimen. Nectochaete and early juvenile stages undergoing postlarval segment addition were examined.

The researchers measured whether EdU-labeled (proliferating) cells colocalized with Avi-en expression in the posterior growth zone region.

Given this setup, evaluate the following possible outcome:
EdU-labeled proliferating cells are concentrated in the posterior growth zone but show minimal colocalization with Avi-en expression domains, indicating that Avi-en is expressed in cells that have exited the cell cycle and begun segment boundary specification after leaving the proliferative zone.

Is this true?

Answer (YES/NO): NO